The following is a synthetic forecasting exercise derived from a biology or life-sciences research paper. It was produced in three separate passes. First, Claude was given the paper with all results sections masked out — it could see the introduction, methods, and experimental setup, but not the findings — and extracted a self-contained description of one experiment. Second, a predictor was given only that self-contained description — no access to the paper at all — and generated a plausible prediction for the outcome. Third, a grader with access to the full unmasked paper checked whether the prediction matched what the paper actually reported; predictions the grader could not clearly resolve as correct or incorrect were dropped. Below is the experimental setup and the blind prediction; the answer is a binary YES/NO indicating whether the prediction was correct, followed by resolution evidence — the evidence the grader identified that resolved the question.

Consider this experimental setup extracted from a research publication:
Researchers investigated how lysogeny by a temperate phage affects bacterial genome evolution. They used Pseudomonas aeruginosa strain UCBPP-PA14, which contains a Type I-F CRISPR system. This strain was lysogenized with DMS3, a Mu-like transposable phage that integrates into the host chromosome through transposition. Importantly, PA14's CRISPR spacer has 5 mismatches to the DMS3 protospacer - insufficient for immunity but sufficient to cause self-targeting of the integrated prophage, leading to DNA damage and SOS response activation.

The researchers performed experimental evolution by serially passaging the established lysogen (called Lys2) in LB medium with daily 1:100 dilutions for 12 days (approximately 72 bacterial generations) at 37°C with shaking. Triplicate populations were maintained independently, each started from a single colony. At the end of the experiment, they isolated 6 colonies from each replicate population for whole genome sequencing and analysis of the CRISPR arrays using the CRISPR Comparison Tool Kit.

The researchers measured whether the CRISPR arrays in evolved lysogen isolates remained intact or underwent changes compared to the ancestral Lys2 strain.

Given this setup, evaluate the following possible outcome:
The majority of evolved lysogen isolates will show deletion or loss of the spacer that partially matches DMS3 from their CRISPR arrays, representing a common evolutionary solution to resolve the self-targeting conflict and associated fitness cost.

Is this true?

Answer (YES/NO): NO